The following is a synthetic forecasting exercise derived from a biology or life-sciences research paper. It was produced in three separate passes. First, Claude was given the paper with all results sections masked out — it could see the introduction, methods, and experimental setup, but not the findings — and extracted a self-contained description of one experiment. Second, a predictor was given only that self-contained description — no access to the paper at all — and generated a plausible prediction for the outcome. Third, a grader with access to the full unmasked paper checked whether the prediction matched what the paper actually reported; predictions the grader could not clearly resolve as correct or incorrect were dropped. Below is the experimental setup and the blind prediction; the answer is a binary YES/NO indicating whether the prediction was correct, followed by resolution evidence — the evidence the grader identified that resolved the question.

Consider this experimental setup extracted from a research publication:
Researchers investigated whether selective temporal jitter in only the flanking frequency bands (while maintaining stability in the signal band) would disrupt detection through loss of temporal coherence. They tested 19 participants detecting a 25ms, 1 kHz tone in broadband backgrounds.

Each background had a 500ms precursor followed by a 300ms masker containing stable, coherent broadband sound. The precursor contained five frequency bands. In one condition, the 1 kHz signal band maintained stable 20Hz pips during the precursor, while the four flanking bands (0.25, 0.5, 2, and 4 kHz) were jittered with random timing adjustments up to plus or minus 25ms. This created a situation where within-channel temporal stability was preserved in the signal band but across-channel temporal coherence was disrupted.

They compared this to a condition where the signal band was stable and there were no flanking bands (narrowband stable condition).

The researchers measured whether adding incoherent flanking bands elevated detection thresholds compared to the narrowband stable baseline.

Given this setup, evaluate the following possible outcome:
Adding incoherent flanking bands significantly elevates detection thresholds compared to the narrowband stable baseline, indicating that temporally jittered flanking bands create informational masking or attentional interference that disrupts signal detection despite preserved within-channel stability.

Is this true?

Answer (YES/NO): NO